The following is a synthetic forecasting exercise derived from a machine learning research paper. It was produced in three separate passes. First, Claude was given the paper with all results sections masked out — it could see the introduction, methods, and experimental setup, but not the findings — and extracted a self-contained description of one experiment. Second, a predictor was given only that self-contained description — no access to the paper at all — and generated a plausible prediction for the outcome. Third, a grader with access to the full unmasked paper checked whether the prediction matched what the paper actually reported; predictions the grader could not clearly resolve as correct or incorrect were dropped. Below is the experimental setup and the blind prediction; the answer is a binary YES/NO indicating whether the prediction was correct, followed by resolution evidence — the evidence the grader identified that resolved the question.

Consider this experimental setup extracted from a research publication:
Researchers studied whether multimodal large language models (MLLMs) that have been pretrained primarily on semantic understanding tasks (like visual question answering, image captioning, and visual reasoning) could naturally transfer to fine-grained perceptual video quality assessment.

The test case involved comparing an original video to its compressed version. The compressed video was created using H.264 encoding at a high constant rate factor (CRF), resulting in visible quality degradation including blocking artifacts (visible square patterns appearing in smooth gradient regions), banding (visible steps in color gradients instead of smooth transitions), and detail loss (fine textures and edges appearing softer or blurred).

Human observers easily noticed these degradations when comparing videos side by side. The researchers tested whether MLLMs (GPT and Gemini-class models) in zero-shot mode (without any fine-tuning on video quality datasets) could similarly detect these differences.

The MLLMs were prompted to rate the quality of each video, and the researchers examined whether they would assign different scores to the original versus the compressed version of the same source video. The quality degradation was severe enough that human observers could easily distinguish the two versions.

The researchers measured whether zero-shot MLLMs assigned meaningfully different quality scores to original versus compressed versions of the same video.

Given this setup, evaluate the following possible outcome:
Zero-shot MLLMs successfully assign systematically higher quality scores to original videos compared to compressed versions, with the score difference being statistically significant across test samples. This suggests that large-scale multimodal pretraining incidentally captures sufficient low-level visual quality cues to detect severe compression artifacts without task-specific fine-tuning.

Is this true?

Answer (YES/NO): NO